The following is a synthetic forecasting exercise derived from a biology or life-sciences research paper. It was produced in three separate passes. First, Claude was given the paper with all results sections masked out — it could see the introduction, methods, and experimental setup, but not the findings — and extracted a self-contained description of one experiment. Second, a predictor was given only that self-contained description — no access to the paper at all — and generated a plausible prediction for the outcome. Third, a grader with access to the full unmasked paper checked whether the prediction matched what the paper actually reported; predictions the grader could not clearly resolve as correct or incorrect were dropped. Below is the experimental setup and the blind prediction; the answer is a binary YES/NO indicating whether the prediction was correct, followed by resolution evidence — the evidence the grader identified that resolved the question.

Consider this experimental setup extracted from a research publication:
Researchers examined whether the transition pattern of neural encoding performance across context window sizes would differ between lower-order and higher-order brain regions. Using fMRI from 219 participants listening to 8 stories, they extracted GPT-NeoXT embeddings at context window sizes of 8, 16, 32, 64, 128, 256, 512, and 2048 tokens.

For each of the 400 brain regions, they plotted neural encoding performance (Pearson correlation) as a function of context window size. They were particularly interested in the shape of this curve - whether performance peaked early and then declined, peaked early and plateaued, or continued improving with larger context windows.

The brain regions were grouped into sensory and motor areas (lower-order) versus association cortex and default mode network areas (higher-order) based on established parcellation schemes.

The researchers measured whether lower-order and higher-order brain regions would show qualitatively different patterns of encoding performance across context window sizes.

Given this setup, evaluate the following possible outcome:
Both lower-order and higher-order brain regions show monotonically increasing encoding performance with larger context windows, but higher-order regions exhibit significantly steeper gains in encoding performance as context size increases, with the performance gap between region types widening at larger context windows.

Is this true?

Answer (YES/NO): NO